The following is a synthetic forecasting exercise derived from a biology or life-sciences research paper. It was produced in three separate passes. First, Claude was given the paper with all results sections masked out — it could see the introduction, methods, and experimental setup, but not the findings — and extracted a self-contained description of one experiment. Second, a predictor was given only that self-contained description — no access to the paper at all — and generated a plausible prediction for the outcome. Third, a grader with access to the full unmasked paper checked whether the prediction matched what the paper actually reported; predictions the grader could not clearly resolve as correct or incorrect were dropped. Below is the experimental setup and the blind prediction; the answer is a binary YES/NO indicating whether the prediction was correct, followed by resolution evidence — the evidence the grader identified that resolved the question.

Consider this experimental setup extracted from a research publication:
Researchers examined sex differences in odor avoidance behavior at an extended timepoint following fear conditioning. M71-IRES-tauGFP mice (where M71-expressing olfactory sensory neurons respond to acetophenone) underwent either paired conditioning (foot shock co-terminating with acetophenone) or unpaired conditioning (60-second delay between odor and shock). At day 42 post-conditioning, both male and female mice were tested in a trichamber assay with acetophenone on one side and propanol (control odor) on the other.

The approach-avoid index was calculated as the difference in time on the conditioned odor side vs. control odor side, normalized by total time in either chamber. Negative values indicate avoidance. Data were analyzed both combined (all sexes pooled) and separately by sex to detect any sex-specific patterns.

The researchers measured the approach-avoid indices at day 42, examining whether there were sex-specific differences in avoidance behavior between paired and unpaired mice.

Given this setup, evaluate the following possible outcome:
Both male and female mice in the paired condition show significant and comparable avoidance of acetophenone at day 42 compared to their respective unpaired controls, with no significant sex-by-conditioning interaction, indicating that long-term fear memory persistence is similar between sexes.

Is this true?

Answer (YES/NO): NO